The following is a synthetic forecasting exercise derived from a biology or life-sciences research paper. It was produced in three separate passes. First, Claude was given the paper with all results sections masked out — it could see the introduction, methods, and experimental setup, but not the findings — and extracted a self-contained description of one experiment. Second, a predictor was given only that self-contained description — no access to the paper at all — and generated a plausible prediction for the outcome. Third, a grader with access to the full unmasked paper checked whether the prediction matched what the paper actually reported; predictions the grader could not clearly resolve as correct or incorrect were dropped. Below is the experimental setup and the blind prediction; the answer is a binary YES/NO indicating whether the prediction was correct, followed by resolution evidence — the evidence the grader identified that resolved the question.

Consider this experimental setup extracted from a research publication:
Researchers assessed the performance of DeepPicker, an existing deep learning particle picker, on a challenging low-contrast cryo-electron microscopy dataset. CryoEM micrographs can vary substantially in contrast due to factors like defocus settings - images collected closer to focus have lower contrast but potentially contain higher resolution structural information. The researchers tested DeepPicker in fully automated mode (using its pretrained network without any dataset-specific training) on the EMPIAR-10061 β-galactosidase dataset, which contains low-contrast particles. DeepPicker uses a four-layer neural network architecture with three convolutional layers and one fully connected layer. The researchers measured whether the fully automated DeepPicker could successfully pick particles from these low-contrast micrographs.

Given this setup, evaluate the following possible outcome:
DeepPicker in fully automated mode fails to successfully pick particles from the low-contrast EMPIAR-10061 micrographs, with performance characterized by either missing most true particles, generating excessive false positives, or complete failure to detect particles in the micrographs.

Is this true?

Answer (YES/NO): YES